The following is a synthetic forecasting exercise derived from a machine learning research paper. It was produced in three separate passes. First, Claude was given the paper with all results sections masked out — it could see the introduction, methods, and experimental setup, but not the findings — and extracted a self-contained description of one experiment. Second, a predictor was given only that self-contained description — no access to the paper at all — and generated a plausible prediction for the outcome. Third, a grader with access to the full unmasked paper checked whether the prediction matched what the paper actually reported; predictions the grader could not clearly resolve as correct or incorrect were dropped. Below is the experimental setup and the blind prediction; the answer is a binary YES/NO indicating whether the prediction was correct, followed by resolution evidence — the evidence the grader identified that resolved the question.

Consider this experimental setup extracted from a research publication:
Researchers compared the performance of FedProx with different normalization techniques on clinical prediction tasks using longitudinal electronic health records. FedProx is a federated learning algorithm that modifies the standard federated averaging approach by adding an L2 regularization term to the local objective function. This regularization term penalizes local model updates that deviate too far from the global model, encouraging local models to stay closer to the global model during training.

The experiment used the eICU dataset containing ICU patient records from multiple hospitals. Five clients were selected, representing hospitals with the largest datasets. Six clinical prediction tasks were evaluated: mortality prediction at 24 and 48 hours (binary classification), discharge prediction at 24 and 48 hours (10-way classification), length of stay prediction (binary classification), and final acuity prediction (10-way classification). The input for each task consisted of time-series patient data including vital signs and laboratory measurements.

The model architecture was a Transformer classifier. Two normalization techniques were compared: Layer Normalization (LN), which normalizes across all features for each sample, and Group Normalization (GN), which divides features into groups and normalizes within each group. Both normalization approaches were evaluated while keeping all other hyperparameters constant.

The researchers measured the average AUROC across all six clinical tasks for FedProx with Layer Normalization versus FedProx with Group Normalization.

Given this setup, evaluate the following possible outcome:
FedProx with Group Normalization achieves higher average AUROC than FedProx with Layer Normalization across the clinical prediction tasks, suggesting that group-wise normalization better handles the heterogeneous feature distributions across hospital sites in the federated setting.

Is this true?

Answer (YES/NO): YES